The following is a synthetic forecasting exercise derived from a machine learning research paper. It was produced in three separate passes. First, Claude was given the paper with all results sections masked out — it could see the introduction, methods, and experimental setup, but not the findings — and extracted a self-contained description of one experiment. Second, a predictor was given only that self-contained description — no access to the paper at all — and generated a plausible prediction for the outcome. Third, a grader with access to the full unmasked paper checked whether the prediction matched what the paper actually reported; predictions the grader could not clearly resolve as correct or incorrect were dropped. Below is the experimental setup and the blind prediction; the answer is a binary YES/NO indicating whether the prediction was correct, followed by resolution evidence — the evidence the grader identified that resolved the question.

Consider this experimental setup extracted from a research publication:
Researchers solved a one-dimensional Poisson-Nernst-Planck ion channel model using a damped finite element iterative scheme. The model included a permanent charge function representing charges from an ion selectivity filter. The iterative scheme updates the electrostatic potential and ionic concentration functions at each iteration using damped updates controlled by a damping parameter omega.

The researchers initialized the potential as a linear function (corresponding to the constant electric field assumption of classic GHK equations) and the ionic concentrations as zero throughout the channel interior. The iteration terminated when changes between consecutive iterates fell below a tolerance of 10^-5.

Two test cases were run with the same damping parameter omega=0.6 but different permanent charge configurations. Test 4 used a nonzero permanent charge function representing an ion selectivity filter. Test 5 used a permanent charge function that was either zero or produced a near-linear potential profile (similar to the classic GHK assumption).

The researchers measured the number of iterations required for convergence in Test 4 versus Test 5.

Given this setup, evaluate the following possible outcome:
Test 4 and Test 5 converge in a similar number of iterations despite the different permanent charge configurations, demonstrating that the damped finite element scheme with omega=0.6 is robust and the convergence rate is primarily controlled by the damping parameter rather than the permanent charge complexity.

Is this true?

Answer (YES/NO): NO